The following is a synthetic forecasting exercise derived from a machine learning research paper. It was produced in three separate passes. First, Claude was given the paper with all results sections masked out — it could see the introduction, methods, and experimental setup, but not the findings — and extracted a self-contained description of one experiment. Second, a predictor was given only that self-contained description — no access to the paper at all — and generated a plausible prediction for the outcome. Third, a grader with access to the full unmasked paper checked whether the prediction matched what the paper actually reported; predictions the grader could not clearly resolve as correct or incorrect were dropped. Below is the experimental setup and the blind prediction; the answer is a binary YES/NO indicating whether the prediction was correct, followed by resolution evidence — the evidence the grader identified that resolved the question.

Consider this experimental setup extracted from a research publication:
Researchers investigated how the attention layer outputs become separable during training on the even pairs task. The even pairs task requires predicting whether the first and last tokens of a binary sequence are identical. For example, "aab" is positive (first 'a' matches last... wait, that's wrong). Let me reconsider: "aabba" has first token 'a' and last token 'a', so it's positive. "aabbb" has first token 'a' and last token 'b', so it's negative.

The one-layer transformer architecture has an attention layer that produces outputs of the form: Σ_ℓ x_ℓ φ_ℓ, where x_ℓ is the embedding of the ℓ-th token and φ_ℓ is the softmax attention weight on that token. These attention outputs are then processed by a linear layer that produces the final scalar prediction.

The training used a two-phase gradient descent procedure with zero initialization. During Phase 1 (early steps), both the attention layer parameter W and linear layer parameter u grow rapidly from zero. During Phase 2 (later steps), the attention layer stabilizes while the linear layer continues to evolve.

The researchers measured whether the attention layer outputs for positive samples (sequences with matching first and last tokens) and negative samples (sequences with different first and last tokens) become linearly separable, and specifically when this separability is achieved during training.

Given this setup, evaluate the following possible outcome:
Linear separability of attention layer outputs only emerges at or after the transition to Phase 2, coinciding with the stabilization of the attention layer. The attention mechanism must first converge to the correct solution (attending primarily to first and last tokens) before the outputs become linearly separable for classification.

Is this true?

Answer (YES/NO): NO